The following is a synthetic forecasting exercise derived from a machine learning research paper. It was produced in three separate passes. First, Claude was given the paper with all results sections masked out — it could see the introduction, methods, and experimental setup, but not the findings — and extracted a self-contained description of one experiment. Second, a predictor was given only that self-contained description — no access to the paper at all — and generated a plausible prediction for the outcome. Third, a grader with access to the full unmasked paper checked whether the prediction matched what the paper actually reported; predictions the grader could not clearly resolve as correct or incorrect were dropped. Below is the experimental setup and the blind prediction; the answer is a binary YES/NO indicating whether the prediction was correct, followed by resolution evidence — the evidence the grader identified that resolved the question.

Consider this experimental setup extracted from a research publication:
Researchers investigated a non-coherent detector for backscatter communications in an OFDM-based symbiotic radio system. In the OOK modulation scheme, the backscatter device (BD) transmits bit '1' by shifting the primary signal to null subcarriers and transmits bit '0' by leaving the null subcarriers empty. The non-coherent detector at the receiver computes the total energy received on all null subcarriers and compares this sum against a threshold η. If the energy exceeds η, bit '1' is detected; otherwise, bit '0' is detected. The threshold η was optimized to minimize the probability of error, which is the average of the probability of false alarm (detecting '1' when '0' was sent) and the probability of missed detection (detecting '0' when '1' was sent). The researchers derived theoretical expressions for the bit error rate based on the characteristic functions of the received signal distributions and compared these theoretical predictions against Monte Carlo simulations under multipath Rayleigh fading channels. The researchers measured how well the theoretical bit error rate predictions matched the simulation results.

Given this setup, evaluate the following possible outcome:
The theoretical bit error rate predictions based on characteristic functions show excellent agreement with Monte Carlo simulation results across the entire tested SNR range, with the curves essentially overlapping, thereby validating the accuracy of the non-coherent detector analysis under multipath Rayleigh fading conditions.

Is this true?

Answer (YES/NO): NO